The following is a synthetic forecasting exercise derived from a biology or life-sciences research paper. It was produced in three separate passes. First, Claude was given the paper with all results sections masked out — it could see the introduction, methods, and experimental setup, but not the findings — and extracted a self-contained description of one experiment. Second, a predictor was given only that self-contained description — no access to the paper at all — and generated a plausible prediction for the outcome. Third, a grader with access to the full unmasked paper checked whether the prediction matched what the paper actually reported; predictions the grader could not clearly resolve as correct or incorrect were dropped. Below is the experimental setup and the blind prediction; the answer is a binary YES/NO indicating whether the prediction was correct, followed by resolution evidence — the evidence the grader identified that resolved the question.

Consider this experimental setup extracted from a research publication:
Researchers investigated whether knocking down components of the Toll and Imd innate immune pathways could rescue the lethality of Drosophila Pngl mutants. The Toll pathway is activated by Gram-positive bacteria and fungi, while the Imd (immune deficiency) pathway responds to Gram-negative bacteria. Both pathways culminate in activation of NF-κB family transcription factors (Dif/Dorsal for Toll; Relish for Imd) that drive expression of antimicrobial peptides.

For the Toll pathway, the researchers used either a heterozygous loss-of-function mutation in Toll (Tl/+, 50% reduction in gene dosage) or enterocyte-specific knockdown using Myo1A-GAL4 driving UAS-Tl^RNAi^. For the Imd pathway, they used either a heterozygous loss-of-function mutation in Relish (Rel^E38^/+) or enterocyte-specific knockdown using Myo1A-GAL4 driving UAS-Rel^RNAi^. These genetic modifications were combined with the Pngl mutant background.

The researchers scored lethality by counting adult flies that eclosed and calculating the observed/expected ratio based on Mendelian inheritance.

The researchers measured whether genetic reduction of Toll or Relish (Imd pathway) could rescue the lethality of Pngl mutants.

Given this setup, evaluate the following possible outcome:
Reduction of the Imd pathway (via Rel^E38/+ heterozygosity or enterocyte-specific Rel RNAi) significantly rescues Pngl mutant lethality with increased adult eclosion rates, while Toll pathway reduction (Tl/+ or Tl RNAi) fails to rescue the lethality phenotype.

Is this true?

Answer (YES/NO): NO